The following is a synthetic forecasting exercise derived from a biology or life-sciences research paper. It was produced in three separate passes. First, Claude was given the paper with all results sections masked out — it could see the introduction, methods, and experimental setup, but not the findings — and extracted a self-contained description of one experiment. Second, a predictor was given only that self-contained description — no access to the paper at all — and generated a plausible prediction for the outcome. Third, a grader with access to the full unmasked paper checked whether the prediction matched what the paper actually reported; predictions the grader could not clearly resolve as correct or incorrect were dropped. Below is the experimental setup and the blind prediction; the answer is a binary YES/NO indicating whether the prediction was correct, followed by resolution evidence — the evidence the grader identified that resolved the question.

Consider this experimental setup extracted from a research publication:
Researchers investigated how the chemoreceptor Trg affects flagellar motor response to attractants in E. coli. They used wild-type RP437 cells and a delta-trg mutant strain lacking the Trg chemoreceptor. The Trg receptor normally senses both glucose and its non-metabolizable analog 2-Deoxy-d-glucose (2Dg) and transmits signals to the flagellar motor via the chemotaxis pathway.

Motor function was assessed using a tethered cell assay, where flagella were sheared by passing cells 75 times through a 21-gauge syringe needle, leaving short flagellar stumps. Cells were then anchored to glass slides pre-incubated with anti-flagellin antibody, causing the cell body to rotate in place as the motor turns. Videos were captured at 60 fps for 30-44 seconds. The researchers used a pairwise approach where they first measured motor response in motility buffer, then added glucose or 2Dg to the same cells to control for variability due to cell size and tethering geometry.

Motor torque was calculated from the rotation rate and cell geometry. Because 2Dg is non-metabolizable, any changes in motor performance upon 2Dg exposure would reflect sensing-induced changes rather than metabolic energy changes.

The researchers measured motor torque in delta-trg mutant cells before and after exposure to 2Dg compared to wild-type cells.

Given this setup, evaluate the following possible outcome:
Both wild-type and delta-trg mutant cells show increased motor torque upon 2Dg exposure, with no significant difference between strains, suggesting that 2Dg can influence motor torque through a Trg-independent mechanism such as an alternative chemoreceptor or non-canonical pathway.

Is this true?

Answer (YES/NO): NO